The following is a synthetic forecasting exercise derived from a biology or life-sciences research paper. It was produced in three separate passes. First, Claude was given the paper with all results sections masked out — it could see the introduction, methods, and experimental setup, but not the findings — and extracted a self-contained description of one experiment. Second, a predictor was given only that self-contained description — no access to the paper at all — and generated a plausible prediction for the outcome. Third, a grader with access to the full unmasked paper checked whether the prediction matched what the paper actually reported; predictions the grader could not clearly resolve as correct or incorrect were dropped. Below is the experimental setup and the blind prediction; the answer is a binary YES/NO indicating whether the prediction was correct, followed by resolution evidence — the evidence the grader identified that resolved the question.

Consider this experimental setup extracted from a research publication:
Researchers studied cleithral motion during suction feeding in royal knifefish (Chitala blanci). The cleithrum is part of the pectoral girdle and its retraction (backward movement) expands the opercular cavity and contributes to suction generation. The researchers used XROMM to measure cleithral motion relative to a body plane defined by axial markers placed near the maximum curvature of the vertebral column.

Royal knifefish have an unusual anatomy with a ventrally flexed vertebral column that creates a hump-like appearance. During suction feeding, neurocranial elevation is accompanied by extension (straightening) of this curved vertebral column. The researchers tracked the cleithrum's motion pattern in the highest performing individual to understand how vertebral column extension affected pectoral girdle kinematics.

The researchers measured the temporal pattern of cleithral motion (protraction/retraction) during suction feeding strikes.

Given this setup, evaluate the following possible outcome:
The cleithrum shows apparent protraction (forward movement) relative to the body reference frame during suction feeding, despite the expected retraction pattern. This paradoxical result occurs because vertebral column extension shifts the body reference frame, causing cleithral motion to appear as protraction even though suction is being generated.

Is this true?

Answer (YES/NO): NO